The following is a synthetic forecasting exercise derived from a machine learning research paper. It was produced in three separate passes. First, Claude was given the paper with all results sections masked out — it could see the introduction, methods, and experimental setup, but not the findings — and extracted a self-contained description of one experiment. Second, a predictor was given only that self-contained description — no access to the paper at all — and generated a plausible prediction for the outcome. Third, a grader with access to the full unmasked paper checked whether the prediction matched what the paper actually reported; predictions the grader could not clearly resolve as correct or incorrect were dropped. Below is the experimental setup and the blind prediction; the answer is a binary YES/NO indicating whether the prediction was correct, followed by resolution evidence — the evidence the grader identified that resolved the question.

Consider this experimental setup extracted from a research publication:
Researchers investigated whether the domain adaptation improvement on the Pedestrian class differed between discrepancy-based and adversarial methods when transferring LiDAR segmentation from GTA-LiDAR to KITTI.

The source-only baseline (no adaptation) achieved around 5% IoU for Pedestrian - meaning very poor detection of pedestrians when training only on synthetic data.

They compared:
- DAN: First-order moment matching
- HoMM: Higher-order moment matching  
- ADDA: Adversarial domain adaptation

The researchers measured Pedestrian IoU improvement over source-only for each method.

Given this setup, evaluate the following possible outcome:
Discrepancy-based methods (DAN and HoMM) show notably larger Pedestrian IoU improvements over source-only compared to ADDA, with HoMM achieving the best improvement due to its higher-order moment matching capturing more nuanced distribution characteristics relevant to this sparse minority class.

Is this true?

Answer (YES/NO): NO